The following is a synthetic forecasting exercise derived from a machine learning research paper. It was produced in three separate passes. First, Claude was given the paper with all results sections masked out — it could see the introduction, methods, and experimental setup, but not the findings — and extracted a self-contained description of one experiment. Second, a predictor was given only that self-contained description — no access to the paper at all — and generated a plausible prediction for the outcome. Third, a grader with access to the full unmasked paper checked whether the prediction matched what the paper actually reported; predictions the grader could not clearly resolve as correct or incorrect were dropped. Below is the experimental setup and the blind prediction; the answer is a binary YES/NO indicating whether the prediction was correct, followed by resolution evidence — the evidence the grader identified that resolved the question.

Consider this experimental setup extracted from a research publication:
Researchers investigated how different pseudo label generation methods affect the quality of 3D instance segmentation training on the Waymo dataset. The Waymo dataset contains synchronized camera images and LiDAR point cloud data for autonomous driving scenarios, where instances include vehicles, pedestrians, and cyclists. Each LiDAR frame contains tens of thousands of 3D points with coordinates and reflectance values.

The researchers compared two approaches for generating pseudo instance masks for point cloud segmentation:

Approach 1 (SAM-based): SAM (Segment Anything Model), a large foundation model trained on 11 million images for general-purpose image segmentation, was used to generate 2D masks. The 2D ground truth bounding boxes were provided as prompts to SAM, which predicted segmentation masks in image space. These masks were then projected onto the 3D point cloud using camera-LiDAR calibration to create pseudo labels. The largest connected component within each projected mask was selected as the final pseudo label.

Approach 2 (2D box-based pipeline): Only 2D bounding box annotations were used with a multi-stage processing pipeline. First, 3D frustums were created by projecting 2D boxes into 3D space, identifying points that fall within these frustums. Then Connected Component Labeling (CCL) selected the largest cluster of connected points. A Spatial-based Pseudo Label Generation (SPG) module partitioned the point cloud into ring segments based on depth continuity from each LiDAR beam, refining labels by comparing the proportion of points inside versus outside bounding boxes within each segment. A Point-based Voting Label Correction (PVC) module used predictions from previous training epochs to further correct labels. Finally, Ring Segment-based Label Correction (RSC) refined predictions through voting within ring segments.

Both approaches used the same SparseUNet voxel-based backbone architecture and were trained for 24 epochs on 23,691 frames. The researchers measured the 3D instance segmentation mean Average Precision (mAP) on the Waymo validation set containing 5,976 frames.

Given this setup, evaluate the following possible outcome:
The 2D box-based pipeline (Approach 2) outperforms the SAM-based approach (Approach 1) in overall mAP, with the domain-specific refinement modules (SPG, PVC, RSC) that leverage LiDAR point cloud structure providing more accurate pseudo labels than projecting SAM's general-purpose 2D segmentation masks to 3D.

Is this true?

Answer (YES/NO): YES